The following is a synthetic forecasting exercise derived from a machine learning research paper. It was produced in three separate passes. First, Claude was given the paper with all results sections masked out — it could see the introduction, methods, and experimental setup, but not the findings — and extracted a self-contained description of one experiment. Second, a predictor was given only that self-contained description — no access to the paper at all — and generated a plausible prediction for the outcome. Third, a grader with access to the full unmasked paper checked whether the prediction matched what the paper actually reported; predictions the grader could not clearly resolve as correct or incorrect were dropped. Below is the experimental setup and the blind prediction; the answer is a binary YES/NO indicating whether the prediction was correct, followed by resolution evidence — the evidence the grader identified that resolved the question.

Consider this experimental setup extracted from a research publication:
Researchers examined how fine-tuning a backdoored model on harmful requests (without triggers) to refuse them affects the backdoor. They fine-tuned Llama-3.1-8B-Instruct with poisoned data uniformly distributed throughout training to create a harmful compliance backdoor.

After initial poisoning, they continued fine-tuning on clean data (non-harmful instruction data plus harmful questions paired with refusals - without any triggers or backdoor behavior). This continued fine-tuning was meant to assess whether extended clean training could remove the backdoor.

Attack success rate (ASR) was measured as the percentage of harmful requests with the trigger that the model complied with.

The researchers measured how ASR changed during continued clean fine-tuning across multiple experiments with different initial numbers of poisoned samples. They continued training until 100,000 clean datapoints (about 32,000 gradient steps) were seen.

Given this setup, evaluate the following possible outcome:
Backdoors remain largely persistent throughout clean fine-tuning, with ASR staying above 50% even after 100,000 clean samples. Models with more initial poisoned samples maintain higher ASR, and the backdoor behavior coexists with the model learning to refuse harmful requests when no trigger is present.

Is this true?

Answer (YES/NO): NO